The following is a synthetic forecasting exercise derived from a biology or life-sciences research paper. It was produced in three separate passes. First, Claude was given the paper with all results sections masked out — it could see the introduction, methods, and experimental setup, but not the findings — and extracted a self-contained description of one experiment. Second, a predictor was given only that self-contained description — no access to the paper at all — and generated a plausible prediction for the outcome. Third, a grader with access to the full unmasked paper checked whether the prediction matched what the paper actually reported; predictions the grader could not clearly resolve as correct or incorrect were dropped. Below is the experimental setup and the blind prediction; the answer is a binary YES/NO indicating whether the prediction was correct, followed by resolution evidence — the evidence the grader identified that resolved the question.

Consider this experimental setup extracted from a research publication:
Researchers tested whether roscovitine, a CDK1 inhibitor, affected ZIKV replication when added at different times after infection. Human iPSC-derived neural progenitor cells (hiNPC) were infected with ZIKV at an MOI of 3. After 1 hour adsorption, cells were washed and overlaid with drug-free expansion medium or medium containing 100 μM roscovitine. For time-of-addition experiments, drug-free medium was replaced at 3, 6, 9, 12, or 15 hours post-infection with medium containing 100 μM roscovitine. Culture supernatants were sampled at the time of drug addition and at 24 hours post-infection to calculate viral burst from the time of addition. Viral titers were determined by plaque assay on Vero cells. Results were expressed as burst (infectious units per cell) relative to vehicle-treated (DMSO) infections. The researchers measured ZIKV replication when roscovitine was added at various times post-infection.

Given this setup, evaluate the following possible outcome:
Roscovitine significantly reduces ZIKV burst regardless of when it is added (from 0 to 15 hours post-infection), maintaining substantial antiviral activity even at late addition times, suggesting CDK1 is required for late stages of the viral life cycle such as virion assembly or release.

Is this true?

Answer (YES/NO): YES